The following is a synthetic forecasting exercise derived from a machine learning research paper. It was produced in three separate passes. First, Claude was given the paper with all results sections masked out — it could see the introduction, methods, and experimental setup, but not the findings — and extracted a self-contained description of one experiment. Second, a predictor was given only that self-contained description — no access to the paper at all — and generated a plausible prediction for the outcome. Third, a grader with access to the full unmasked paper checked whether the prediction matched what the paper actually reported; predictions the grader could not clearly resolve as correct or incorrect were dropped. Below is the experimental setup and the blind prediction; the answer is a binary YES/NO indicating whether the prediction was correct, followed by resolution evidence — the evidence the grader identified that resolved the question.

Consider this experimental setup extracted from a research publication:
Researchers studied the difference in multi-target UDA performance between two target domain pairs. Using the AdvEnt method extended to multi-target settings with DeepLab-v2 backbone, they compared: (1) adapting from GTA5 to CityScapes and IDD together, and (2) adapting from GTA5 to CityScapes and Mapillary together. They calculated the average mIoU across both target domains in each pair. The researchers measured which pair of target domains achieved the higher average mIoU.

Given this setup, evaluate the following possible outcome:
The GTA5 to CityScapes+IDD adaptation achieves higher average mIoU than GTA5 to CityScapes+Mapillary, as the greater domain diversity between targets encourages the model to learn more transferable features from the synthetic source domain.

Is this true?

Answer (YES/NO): NO